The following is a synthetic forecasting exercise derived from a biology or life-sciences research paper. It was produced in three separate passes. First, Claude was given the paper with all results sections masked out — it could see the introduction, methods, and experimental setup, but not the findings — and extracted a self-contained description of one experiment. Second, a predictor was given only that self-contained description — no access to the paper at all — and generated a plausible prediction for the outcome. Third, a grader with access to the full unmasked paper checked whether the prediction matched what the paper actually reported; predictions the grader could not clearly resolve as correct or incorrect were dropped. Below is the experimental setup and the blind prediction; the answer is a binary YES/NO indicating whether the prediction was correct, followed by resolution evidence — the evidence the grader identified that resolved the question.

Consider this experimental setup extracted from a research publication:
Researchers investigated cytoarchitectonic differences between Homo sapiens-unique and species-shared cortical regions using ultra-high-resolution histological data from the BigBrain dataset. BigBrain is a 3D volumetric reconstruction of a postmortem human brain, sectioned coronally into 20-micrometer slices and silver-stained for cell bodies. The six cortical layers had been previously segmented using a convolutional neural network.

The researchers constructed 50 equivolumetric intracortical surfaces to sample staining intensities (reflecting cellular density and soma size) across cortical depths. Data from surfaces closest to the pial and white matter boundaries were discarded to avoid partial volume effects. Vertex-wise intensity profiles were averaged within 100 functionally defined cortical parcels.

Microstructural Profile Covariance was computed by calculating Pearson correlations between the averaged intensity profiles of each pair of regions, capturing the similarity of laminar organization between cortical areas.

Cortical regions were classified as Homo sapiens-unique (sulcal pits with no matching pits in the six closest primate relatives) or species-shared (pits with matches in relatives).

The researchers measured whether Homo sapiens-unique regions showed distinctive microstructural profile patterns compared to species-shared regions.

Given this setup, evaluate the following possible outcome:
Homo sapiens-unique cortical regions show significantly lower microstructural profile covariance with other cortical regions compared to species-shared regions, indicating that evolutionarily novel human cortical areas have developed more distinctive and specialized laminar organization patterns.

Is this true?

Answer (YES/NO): NO